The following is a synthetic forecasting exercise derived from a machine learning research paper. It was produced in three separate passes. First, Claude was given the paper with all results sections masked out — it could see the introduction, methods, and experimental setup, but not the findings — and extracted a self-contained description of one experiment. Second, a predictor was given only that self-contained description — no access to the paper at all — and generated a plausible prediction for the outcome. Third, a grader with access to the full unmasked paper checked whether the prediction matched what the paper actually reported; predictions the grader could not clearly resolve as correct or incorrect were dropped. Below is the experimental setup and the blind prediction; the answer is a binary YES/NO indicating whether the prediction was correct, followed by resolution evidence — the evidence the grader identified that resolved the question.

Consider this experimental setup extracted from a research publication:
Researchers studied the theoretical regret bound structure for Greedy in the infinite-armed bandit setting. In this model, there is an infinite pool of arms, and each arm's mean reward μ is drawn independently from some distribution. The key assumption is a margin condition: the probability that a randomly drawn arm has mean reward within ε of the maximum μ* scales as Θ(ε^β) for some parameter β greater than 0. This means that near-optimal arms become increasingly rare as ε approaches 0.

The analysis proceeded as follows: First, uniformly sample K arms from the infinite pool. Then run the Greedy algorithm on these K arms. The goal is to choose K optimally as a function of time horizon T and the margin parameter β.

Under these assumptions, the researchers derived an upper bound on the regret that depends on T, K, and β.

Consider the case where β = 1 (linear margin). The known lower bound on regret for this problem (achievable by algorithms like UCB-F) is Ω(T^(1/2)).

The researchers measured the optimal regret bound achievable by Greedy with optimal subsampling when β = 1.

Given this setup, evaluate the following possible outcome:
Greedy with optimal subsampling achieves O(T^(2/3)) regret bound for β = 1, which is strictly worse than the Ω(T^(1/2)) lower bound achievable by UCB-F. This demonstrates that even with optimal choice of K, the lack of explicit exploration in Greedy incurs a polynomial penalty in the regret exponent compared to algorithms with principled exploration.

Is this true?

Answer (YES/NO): NO